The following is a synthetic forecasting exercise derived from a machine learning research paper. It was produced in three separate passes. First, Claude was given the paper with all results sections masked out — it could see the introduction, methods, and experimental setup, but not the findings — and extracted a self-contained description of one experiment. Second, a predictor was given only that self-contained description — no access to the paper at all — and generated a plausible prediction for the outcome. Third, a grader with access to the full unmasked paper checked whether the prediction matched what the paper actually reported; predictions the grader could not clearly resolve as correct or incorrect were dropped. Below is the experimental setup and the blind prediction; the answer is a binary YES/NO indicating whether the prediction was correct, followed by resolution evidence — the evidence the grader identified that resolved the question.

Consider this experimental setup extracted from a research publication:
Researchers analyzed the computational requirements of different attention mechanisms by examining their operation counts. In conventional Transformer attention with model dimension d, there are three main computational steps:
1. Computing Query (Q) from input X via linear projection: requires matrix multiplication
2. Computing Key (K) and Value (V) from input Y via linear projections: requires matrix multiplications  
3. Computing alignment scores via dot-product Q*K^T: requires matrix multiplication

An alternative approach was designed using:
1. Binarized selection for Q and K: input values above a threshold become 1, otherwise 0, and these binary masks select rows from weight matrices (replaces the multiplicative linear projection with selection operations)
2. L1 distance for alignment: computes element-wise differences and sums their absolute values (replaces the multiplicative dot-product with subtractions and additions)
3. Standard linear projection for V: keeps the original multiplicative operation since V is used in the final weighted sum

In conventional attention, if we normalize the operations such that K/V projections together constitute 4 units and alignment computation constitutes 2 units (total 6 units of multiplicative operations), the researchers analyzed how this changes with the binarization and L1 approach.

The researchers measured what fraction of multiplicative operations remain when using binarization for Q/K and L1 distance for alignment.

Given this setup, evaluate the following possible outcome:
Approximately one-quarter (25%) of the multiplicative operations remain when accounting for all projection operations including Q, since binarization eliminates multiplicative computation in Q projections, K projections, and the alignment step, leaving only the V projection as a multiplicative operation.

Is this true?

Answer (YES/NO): NO